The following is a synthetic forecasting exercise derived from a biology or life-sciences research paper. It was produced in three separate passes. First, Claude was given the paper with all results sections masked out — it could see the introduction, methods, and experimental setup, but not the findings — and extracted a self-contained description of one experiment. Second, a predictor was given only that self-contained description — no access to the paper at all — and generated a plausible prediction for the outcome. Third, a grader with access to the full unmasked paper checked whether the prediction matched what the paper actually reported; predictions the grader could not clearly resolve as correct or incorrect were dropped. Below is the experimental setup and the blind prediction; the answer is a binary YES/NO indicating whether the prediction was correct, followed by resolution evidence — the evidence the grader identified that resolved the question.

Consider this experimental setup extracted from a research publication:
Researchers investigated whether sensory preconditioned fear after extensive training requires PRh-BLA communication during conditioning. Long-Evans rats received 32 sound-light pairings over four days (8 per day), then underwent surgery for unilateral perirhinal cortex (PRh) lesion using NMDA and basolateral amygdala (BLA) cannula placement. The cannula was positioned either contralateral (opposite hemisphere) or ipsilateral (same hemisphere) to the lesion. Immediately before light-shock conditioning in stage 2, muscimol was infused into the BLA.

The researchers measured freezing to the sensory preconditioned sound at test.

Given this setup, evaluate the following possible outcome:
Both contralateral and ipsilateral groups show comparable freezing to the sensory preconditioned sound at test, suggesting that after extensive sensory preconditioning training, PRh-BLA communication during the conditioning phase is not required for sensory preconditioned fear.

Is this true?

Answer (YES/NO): YES